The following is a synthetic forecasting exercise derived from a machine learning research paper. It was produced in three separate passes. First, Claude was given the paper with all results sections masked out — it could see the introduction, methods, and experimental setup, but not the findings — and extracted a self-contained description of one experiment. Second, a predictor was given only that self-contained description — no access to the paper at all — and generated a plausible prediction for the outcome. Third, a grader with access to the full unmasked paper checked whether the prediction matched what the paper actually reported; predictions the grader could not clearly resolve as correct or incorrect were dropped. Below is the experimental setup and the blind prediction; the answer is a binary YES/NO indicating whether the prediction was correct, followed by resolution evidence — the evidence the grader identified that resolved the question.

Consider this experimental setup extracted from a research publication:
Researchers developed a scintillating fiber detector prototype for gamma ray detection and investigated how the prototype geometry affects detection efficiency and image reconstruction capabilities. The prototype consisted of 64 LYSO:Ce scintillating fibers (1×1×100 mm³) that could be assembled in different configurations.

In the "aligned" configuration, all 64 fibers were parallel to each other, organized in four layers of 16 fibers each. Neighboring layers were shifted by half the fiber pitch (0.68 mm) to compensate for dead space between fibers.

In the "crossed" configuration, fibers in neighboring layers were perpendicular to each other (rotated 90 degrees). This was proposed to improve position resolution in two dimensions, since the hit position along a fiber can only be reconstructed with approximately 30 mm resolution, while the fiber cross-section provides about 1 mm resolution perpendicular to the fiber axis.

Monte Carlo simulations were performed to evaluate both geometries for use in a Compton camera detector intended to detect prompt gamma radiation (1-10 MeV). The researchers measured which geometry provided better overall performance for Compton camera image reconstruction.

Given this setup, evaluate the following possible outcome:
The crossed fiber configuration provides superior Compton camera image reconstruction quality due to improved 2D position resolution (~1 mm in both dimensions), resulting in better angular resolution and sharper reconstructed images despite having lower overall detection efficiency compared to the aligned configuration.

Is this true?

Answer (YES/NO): NO